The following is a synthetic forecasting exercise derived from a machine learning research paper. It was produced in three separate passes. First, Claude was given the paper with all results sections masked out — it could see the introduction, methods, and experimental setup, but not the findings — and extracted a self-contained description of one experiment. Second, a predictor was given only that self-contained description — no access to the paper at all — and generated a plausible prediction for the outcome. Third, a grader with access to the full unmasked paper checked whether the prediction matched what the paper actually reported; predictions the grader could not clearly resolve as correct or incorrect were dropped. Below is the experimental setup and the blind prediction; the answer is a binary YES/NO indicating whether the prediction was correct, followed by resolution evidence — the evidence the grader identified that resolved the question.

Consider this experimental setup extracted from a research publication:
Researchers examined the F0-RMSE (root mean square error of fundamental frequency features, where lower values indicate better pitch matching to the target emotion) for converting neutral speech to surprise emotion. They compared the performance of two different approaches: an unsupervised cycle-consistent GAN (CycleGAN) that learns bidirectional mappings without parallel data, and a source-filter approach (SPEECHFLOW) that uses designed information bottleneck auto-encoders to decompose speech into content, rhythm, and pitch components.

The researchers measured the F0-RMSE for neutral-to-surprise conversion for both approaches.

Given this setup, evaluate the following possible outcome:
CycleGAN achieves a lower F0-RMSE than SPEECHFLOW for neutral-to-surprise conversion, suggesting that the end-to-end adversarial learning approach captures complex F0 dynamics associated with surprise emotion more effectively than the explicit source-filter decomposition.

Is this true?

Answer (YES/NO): NO